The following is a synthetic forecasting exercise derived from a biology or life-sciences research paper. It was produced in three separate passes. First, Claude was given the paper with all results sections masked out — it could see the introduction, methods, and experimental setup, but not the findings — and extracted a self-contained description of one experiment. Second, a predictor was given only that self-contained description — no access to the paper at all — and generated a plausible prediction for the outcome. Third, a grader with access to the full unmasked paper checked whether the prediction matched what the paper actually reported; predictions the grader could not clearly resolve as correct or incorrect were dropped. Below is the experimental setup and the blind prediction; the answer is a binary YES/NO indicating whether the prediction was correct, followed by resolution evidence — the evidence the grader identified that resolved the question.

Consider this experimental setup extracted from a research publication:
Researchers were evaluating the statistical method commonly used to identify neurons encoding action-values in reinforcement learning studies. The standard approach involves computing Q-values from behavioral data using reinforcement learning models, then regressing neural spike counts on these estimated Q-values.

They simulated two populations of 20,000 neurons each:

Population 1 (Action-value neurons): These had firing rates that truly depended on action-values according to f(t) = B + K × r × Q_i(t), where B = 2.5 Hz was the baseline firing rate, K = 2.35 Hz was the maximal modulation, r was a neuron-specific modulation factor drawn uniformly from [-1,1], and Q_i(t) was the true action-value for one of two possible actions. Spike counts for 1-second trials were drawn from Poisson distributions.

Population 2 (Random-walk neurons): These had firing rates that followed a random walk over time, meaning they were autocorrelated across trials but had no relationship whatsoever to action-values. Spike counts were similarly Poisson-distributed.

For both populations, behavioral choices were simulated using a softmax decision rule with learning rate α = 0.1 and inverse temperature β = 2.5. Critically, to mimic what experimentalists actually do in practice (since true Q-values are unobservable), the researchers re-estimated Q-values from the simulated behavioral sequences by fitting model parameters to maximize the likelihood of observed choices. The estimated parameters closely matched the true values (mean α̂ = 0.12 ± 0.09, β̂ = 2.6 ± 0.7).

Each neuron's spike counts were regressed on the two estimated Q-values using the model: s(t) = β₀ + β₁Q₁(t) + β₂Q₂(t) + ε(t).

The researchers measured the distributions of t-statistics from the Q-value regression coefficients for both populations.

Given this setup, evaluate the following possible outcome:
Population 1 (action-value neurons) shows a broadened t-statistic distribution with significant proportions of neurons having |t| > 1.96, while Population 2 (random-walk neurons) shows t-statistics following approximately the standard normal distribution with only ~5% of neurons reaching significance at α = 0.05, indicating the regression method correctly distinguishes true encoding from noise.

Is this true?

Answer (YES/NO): NO